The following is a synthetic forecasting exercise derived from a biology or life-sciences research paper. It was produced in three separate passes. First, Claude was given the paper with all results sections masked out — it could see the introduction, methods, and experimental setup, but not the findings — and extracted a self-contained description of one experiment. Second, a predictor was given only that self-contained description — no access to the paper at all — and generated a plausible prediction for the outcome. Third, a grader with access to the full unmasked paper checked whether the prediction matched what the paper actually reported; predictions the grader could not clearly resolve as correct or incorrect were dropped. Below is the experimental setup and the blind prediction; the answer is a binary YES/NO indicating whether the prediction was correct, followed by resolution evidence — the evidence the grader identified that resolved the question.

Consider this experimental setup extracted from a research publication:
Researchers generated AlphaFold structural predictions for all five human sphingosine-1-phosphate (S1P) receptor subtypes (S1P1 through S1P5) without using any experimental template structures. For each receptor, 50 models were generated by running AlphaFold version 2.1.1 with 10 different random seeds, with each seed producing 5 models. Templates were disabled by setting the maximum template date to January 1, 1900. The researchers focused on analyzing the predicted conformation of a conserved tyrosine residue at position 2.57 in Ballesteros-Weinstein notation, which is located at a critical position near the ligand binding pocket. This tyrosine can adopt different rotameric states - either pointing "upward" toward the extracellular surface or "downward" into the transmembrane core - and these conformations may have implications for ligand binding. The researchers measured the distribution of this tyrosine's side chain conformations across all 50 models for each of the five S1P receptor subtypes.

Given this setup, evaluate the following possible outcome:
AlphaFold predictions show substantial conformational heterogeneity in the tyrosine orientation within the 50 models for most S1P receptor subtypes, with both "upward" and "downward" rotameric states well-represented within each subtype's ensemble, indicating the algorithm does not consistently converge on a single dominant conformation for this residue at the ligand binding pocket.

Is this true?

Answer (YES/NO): NO